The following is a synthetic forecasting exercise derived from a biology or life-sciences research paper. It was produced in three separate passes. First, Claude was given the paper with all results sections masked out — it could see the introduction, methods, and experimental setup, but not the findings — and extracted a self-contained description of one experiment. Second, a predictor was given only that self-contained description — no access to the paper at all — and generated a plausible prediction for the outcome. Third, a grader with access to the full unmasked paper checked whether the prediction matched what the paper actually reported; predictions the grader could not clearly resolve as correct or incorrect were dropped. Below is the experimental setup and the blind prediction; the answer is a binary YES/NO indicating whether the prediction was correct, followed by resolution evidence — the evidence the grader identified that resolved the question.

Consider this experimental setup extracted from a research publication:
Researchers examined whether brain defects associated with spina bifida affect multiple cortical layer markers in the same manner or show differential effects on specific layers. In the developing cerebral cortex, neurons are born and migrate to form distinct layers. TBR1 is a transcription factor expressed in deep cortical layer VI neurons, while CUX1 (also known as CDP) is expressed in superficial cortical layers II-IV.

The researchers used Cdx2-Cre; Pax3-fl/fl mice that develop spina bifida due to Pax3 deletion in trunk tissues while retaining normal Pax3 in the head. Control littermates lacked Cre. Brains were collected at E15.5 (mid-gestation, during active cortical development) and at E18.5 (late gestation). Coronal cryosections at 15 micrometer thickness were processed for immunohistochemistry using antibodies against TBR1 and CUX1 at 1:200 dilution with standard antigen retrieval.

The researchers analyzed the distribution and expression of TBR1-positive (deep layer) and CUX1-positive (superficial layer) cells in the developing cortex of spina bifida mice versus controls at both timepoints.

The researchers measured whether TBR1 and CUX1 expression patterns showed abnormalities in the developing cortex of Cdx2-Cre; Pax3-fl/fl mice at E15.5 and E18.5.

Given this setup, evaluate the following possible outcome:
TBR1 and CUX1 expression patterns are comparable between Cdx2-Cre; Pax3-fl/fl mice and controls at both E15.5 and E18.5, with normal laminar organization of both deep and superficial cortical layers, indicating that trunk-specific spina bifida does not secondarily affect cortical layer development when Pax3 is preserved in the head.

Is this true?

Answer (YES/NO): NO